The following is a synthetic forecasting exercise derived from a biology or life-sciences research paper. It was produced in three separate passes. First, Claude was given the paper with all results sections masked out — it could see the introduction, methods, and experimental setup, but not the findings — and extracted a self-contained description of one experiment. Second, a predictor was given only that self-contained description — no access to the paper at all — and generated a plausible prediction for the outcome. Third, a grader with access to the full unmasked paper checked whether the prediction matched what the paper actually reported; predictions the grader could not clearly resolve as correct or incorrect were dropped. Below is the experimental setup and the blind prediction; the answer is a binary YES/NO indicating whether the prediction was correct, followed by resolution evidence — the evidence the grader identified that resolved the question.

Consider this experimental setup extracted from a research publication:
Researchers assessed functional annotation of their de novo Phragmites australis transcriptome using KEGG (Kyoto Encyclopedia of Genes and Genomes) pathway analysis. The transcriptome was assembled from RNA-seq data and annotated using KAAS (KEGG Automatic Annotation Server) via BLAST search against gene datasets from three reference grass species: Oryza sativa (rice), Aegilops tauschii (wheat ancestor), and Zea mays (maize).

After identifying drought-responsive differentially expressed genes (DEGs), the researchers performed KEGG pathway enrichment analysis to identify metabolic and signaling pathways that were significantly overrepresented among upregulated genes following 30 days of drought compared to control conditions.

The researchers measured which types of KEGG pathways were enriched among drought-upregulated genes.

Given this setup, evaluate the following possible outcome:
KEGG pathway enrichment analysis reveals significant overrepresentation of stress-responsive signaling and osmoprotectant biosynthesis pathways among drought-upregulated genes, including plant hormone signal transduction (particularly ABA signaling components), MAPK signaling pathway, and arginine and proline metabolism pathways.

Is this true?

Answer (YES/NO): NO